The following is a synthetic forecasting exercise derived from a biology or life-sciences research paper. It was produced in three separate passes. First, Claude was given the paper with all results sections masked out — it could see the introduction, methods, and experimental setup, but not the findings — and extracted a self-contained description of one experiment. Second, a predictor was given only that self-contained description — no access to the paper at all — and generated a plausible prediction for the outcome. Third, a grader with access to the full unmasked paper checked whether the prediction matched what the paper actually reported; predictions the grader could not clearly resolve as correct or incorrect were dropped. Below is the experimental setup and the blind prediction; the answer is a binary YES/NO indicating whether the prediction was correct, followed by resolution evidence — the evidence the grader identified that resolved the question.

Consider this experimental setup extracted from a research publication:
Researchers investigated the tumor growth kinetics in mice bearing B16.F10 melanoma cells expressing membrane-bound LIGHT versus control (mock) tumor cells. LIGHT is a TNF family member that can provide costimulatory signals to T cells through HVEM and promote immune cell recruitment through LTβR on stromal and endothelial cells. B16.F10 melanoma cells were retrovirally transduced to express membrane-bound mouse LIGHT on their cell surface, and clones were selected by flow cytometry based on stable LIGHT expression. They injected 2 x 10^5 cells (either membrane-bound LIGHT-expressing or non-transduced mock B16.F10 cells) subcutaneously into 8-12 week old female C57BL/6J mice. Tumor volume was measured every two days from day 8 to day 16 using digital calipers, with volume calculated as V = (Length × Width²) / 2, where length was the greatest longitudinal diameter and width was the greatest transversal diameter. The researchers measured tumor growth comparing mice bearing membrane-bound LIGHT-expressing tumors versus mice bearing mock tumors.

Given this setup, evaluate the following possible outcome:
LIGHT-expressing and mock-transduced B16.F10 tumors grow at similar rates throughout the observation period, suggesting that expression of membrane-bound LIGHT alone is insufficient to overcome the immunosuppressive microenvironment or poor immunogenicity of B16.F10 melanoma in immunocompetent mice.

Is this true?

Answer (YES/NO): YES